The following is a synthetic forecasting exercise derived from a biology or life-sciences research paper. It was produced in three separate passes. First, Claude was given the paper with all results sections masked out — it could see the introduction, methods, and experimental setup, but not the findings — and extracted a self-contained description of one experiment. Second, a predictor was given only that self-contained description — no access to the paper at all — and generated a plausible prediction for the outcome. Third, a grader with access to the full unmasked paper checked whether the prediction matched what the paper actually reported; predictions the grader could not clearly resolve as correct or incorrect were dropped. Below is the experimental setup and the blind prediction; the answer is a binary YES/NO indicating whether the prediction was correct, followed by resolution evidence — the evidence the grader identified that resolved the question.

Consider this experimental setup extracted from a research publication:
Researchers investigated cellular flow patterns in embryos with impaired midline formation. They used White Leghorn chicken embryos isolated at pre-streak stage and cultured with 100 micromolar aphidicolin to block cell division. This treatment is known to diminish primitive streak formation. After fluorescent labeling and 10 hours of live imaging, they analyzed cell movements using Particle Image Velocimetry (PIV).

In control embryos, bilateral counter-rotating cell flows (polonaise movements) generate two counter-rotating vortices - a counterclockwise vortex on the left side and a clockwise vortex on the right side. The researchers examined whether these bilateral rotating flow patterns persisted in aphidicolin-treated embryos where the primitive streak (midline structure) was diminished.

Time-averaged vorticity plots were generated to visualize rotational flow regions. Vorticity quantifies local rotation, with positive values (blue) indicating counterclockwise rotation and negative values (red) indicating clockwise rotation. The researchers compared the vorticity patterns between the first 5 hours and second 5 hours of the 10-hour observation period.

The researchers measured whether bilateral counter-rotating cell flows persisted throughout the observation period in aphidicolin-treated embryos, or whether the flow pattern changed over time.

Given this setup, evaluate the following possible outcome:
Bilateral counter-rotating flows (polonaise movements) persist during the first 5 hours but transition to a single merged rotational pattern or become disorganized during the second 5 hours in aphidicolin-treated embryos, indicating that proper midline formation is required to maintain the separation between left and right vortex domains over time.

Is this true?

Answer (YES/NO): YES